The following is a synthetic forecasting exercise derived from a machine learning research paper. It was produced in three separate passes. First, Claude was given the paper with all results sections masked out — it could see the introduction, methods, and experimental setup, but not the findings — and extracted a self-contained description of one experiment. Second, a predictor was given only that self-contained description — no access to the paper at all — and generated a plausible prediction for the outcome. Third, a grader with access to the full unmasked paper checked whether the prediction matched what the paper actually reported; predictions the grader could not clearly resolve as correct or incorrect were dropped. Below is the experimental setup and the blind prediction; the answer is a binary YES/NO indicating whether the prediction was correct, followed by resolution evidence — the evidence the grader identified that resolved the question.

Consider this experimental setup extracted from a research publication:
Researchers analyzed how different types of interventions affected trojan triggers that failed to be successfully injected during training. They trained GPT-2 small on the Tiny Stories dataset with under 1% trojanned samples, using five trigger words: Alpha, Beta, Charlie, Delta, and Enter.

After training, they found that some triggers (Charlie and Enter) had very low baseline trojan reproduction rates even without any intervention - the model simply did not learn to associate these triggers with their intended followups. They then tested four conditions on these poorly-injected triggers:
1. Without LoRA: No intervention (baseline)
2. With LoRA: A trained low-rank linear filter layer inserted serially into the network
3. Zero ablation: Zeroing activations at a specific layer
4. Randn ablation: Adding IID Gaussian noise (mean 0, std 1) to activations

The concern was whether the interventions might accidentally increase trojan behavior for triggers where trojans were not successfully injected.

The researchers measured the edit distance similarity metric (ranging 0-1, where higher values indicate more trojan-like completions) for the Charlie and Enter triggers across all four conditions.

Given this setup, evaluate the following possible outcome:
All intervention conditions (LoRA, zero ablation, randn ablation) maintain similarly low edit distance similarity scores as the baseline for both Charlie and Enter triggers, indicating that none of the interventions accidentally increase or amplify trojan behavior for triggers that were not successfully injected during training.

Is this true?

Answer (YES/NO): NO